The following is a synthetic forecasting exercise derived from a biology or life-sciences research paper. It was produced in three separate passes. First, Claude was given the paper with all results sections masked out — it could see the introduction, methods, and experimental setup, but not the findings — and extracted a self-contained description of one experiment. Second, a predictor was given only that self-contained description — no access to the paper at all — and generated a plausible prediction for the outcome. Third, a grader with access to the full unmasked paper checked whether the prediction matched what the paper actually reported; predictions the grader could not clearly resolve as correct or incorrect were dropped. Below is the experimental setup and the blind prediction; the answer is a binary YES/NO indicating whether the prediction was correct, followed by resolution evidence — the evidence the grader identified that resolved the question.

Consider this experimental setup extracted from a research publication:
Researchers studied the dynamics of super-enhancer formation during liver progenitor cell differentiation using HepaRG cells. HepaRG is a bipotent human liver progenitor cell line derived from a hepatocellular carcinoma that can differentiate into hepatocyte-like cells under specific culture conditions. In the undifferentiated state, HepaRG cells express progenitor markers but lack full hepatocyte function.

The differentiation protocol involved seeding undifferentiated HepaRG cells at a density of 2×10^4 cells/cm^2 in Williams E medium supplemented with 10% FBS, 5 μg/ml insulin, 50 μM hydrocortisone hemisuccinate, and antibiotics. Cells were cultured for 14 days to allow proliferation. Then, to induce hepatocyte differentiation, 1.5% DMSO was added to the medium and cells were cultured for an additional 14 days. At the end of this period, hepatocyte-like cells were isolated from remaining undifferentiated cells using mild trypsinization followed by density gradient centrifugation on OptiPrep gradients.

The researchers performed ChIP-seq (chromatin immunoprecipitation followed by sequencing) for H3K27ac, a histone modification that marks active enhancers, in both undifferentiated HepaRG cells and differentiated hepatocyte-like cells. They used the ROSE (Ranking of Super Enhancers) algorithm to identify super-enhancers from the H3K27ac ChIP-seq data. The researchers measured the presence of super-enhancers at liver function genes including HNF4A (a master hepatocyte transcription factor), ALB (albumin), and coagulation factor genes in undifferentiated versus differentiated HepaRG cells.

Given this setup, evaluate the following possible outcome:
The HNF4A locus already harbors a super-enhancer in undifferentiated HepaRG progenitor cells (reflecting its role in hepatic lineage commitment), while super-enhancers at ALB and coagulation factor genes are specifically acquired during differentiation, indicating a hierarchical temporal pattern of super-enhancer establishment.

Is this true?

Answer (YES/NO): NO